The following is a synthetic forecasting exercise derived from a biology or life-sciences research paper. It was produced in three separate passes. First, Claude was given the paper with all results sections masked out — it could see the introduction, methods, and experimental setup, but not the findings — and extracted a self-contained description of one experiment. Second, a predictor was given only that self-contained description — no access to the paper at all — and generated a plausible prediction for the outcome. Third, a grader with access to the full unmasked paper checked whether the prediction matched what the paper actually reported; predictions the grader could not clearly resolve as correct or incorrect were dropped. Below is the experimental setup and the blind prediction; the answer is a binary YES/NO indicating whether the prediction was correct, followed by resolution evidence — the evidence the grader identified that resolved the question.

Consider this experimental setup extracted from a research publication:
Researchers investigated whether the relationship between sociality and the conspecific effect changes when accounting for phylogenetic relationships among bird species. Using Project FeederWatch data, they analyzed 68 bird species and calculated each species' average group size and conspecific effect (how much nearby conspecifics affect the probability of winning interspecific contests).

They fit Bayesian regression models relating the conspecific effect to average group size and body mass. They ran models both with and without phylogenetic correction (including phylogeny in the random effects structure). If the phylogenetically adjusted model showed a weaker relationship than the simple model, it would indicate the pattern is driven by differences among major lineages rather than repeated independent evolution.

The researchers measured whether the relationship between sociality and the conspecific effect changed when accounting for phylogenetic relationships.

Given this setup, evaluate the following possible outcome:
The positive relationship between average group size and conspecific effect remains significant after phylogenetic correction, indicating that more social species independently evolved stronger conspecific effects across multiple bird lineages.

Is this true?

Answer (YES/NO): YES